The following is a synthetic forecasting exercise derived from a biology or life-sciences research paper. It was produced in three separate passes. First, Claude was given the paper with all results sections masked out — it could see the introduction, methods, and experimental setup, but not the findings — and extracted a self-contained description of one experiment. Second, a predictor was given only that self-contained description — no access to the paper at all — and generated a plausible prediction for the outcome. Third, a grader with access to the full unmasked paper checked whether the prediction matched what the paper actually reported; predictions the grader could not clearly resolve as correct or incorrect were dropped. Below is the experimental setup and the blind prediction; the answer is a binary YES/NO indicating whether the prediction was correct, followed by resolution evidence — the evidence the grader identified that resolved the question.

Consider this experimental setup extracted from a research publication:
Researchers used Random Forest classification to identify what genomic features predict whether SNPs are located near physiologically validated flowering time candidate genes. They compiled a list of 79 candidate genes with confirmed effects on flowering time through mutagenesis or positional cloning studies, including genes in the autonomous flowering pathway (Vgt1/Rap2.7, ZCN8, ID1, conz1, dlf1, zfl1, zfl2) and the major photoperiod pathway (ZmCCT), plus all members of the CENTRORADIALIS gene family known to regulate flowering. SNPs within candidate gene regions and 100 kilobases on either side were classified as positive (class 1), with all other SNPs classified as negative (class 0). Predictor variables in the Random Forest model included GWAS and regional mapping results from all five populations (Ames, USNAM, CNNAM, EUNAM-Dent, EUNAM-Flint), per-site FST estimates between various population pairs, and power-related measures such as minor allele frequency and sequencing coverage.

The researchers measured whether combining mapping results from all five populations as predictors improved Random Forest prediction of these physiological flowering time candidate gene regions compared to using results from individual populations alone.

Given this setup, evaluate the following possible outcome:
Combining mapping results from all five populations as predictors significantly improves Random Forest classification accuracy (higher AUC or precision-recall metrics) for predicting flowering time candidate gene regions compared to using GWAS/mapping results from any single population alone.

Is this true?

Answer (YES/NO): NO